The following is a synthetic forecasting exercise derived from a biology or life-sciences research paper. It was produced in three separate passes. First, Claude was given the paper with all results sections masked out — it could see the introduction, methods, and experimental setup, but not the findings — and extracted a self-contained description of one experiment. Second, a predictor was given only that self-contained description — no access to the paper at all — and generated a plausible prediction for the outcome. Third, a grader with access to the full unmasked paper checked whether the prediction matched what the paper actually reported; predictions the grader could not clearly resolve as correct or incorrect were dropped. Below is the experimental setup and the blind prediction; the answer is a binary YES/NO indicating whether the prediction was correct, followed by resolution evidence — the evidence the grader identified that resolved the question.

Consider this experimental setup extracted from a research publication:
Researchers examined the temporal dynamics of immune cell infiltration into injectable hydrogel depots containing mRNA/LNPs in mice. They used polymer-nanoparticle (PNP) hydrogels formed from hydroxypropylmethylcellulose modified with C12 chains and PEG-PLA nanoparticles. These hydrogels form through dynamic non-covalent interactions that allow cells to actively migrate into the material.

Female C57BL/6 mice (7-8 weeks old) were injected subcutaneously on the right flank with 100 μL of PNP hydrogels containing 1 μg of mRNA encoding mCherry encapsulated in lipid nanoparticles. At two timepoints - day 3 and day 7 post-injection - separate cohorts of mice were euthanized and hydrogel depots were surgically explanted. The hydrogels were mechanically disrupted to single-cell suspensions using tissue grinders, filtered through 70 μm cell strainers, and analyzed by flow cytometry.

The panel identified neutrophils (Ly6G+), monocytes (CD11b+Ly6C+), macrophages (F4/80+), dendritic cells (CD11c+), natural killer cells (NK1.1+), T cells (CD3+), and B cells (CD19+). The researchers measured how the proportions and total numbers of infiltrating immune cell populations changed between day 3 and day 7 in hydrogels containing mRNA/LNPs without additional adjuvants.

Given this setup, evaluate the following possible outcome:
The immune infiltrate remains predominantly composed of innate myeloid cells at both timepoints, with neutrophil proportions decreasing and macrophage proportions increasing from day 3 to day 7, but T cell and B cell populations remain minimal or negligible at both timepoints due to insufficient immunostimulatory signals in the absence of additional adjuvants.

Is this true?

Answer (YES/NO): YES